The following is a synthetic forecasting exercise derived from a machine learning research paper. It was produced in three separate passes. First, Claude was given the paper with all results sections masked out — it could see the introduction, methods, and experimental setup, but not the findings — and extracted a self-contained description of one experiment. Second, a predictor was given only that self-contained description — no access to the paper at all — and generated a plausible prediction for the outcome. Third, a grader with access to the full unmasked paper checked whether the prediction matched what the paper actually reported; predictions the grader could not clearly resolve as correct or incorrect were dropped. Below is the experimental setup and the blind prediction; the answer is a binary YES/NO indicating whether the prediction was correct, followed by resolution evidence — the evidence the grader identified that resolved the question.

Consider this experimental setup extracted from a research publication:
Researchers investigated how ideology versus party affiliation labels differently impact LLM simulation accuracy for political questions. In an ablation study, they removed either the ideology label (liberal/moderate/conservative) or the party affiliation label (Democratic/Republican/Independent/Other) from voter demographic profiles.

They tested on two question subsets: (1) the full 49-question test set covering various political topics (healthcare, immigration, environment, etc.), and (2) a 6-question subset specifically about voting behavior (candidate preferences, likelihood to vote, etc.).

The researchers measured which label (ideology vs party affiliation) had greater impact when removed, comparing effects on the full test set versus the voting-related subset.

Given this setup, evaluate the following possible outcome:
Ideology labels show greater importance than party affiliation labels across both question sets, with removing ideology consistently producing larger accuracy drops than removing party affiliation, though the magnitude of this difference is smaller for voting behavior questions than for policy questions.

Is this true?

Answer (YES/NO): NO